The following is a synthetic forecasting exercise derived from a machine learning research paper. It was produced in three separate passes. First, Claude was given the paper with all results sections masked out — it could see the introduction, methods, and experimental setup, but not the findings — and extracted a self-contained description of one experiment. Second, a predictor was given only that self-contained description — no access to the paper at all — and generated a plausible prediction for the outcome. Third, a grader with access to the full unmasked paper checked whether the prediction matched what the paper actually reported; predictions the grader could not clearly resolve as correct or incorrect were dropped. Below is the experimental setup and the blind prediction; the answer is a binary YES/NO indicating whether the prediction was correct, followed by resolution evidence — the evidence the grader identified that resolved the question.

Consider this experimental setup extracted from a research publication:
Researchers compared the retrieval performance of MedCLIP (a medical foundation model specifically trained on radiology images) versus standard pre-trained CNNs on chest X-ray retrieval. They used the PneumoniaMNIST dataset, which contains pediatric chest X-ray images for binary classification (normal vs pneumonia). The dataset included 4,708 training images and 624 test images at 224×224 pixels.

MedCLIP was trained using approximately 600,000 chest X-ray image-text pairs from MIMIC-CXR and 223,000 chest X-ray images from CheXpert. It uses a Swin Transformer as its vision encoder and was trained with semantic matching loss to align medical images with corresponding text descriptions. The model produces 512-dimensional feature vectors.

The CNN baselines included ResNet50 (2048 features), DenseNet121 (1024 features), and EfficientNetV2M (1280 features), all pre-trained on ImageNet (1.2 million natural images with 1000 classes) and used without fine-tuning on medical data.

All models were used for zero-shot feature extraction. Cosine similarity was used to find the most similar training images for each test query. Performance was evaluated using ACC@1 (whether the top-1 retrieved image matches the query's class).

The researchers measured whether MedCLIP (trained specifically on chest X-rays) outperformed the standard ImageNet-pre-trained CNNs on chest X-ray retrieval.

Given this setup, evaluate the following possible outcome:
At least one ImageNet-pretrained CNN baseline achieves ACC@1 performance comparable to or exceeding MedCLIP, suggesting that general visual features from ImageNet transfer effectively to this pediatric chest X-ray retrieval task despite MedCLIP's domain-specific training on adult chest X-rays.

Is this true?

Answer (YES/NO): YES